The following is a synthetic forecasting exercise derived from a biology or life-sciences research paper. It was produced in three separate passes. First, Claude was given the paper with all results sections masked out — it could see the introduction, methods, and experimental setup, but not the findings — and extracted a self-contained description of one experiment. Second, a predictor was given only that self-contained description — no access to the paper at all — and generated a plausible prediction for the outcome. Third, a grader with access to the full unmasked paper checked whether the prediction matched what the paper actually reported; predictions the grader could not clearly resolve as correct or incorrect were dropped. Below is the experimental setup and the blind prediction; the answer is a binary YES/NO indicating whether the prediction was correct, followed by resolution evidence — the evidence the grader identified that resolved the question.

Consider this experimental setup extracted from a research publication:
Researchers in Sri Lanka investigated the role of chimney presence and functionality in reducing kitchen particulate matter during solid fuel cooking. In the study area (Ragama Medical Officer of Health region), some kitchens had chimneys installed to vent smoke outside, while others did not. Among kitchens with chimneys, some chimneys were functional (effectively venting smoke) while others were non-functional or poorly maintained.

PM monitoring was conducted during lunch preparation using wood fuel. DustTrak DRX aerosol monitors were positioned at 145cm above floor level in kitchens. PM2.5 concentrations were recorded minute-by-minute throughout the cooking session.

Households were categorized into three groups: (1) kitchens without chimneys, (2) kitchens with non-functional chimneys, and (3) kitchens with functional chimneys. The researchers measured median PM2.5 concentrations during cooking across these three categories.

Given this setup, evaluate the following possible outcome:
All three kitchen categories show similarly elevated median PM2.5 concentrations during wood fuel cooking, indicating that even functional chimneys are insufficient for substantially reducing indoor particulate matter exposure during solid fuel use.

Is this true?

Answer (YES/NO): NO